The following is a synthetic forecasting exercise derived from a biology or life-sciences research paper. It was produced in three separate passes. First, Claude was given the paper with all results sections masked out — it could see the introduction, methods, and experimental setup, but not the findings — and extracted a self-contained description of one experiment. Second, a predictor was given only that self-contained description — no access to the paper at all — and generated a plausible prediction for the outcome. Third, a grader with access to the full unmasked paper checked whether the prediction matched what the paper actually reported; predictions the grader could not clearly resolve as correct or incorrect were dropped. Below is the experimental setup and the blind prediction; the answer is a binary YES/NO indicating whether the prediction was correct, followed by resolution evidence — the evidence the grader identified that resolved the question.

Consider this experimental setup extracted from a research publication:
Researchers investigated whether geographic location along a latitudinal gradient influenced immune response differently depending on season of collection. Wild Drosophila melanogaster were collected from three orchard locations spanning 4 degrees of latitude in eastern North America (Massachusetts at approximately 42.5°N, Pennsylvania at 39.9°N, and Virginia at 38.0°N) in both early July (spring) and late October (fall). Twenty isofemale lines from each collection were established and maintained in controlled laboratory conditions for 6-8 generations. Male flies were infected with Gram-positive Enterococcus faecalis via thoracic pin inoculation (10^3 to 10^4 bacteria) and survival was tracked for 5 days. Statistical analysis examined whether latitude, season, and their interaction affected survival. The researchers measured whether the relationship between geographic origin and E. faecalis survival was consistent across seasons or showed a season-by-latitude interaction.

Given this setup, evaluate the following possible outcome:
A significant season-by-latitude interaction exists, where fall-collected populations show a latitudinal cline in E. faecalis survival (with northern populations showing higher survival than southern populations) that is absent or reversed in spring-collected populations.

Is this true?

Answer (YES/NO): NO